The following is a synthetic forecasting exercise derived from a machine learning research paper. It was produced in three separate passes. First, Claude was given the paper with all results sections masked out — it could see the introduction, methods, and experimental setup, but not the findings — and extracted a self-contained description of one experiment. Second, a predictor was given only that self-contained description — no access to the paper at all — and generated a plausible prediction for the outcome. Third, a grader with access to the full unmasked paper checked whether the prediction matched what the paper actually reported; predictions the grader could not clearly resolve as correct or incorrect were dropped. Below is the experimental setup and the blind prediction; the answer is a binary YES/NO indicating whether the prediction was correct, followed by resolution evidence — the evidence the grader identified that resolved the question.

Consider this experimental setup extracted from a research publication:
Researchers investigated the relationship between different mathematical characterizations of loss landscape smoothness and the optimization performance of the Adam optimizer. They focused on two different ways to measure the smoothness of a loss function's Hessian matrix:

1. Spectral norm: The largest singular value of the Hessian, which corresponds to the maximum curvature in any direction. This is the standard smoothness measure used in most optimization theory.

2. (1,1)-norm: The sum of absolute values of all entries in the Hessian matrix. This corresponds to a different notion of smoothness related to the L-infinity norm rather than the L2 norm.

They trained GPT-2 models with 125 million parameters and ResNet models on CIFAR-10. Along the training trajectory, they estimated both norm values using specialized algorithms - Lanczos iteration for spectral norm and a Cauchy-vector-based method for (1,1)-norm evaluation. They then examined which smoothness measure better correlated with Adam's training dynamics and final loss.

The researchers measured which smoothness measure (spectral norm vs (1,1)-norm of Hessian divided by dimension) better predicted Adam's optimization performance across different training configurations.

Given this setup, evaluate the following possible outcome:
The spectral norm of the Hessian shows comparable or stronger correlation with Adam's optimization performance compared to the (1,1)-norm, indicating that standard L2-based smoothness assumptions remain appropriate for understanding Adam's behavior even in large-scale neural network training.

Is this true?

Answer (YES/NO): NO